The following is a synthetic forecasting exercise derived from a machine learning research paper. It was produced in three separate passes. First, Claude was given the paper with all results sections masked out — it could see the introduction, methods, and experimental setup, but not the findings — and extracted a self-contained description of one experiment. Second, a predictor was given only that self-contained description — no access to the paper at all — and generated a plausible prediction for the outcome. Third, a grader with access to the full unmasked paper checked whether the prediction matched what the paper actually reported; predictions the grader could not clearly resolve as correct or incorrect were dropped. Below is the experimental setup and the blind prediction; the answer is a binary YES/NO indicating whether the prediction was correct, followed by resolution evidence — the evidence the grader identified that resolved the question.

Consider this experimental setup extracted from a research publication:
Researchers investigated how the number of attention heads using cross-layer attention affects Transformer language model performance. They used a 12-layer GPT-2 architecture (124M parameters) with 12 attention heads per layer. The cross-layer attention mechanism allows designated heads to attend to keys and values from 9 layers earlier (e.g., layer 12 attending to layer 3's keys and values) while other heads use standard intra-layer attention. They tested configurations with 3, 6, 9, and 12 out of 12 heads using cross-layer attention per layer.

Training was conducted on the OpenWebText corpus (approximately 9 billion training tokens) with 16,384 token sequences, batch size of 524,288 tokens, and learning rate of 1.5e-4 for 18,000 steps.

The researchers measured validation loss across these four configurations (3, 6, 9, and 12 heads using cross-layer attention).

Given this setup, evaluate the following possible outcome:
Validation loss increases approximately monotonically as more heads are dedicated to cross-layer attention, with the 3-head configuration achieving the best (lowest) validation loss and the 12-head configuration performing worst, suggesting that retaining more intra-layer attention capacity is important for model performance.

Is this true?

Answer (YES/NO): NO